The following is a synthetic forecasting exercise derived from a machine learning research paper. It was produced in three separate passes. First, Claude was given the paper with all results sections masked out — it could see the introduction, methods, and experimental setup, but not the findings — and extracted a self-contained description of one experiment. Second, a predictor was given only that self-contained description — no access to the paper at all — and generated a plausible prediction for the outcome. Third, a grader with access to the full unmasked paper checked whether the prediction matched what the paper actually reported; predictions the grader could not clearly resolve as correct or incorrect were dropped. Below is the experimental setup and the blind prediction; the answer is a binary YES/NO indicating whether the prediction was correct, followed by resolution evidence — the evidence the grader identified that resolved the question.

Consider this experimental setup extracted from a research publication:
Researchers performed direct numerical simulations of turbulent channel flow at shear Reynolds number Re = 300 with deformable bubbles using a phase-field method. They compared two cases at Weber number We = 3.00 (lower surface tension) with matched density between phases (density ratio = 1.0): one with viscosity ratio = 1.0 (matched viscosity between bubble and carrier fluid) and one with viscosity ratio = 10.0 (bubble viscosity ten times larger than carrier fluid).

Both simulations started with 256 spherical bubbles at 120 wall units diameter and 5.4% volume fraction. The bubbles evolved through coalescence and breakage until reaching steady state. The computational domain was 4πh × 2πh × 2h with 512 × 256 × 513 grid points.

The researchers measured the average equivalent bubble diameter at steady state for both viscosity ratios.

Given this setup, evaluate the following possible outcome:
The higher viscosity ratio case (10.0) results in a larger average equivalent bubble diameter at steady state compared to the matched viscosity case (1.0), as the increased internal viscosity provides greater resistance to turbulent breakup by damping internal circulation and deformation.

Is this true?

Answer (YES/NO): YES